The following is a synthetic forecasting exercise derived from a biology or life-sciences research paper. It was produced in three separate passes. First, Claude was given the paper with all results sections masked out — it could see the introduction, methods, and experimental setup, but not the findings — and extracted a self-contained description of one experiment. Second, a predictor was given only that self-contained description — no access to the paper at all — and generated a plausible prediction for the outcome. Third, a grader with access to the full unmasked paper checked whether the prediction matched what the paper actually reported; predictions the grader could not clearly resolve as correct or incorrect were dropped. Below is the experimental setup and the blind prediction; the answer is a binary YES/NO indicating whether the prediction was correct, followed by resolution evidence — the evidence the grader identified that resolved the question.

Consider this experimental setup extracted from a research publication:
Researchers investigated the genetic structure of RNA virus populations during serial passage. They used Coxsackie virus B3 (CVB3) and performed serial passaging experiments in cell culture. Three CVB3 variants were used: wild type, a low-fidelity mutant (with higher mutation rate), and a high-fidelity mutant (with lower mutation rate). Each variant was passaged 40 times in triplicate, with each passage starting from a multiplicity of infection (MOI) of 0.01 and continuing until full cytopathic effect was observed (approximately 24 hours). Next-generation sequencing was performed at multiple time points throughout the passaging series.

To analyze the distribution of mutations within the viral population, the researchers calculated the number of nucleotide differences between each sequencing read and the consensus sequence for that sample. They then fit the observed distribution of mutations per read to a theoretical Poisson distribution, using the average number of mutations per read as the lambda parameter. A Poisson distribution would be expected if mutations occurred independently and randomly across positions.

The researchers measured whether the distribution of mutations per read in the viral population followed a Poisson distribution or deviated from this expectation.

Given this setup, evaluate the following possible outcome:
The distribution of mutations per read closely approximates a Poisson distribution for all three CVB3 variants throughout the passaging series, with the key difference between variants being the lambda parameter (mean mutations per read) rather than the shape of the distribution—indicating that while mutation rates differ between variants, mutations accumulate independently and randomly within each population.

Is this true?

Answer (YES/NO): NO